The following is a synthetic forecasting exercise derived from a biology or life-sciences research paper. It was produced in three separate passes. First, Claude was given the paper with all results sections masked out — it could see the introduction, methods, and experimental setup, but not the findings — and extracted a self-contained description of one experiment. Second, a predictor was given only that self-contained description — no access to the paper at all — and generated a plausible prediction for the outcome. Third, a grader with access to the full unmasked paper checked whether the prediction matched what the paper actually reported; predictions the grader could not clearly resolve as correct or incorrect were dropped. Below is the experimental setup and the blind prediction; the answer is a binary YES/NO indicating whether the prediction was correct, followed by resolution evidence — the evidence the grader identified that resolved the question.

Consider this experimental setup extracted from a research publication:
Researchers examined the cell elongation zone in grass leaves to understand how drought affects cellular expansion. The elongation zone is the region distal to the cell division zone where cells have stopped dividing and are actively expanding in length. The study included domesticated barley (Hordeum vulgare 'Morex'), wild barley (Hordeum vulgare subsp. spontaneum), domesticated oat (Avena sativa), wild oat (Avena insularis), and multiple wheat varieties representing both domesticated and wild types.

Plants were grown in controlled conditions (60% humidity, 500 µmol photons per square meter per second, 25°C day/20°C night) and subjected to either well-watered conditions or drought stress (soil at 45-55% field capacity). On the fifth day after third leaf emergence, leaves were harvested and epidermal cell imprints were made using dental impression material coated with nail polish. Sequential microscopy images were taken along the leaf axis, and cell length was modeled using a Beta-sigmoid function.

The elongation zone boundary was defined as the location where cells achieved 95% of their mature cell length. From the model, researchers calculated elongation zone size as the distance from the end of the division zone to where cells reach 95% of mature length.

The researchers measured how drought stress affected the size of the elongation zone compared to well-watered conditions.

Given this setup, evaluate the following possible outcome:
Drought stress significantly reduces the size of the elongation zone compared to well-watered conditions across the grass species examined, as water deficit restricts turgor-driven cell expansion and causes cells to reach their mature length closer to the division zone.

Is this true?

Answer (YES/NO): YES